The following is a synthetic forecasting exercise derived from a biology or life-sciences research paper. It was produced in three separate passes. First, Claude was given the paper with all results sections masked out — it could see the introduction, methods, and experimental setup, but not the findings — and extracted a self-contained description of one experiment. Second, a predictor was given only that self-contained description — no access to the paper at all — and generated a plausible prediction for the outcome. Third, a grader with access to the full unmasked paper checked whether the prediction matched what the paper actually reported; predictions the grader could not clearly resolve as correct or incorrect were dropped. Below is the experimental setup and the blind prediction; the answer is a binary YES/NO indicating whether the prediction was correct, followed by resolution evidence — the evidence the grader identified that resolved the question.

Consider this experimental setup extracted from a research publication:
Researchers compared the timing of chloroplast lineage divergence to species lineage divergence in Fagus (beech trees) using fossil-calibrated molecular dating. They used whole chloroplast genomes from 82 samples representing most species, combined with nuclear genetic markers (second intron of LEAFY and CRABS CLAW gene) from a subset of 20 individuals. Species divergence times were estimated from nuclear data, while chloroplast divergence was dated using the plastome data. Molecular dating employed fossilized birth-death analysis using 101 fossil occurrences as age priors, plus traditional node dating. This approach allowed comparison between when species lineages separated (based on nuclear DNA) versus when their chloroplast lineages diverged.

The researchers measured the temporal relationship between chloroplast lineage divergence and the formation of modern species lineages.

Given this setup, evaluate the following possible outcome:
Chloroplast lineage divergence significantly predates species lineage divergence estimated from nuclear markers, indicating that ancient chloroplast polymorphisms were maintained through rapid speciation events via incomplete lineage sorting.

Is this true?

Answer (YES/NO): NO